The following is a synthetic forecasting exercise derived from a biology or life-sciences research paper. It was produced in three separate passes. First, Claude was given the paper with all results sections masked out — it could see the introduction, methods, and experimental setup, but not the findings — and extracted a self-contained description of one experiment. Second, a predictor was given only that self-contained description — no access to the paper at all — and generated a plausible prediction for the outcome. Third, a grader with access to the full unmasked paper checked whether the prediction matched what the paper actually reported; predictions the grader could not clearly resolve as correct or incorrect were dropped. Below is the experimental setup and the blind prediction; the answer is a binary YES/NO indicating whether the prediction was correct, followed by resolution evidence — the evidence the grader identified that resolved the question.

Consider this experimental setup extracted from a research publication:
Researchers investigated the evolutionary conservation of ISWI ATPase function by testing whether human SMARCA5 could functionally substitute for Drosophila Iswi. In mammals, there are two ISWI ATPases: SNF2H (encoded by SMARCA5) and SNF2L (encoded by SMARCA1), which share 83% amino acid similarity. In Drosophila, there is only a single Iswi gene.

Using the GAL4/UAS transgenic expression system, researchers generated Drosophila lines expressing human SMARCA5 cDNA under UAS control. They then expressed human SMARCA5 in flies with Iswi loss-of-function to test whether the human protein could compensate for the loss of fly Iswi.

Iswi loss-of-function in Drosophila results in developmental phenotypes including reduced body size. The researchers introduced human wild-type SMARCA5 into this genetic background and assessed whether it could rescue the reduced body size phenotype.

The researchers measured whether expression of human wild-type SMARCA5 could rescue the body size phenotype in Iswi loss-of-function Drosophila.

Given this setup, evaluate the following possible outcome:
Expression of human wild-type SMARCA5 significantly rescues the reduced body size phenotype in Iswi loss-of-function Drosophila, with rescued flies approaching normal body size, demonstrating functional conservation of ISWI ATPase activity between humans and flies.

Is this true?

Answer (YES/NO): YES